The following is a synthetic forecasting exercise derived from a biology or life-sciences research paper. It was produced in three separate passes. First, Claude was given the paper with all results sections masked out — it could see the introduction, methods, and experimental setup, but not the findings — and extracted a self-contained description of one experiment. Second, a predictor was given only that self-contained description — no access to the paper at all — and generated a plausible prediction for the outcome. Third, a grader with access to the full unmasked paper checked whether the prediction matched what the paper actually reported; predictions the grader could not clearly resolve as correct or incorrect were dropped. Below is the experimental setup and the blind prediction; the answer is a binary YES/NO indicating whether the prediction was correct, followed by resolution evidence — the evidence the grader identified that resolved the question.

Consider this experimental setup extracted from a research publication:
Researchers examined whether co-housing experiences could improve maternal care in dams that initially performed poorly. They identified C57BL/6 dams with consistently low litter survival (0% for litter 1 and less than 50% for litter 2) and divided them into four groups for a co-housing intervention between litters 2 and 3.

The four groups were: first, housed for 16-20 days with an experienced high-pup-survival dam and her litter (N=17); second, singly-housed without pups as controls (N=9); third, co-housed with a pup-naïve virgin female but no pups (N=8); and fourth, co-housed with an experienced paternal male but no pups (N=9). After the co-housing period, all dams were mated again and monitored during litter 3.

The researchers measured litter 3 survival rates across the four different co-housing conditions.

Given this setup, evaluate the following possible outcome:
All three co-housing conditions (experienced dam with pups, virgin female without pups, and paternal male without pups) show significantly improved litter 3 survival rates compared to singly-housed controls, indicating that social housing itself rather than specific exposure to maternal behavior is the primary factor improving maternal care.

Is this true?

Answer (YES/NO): NO